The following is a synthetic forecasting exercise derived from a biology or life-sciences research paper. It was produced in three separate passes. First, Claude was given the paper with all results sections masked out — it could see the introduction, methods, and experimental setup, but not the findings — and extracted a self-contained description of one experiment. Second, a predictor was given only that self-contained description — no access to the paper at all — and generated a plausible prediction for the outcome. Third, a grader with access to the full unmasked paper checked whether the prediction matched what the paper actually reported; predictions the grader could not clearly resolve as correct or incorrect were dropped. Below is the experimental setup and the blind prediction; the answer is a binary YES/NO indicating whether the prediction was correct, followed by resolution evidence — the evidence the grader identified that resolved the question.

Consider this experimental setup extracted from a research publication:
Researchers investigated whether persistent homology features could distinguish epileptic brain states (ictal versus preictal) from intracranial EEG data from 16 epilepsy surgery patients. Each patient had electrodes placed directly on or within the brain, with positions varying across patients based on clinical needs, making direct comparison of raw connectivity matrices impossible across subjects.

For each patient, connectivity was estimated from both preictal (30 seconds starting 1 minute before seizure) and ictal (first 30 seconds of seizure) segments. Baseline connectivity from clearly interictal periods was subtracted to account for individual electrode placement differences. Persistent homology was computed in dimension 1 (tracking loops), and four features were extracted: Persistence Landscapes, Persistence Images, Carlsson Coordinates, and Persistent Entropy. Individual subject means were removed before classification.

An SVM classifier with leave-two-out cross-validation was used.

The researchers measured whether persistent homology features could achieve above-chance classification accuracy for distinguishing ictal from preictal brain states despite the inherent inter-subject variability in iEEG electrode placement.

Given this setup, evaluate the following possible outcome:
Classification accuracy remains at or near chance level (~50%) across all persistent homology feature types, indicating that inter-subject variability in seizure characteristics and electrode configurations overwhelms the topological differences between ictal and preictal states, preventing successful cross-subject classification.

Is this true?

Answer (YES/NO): NO